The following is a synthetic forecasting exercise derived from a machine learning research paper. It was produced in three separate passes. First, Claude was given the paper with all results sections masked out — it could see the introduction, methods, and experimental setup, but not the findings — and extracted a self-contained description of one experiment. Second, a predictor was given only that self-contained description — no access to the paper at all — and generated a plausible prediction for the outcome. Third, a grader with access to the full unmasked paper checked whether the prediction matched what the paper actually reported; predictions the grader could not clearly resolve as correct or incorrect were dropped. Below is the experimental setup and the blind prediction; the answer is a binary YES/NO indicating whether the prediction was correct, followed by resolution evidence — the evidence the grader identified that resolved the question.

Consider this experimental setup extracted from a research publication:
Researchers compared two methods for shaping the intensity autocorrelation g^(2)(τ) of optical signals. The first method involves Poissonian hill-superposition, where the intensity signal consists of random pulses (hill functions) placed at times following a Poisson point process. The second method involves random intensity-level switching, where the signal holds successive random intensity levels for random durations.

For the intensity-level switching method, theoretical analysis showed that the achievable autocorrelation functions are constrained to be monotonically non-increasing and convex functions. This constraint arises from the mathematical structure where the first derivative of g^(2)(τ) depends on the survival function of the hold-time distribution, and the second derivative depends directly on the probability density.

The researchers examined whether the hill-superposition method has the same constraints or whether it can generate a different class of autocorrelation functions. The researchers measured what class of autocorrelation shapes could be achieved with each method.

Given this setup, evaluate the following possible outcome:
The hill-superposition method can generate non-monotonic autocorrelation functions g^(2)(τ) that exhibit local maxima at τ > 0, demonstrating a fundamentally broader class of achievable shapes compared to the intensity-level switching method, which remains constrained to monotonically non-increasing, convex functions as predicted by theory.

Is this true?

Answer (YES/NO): YES